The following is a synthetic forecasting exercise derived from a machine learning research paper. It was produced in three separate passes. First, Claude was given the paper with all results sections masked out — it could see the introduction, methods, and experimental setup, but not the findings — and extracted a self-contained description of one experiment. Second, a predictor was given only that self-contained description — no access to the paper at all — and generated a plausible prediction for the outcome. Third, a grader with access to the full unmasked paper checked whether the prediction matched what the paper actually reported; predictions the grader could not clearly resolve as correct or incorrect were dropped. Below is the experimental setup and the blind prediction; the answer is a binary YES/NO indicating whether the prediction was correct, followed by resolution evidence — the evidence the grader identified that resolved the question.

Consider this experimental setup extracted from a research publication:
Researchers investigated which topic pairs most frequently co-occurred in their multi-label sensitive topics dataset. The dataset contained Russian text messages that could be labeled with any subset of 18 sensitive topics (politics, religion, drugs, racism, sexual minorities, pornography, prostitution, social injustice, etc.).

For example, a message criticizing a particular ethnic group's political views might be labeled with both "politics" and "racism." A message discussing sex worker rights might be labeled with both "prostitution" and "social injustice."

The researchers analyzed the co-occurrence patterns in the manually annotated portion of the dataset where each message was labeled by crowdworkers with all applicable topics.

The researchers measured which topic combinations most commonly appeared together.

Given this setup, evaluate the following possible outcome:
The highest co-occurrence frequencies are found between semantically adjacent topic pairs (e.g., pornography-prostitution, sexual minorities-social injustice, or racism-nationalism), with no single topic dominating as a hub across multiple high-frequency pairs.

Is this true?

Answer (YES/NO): NO